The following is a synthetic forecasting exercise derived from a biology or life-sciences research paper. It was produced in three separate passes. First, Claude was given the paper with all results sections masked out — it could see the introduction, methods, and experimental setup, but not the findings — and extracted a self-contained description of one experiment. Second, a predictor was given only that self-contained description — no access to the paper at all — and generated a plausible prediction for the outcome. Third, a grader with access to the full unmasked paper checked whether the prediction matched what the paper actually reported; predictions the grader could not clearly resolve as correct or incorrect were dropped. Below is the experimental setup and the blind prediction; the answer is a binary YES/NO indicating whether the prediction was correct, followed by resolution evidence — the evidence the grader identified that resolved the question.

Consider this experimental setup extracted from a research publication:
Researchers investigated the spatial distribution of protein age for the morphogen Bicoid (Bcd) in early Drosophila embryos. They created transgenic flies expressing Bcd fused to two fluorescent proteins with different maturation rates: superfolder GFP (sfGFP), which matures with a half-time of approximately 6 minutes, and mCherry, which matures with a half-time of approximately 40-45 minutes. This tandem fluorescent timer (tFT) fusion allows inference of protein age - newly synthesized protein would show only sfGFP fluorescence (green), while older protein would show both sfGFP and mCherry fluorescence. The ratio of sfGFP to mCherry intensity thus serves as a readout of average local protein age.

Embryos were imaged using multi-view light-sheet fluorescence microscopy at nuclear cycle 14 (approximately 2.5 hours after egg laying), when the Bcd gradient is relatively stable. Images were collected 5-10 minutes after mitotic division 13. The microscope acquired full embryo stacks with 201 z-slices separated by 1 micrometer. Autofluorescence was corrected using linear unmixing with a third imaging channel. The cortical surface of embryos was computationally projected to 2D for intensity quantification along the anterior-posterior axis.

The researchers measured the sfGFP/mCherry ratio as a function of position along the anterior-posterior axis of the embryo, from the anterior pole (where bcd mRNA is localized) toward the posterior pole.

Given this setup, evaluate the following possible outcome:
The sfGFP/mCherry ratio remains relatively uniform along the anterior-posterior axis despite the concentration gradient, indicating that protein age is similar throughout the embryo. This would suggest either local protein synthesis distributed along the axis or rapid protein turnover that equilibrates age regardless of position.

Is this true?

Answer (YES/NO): NO